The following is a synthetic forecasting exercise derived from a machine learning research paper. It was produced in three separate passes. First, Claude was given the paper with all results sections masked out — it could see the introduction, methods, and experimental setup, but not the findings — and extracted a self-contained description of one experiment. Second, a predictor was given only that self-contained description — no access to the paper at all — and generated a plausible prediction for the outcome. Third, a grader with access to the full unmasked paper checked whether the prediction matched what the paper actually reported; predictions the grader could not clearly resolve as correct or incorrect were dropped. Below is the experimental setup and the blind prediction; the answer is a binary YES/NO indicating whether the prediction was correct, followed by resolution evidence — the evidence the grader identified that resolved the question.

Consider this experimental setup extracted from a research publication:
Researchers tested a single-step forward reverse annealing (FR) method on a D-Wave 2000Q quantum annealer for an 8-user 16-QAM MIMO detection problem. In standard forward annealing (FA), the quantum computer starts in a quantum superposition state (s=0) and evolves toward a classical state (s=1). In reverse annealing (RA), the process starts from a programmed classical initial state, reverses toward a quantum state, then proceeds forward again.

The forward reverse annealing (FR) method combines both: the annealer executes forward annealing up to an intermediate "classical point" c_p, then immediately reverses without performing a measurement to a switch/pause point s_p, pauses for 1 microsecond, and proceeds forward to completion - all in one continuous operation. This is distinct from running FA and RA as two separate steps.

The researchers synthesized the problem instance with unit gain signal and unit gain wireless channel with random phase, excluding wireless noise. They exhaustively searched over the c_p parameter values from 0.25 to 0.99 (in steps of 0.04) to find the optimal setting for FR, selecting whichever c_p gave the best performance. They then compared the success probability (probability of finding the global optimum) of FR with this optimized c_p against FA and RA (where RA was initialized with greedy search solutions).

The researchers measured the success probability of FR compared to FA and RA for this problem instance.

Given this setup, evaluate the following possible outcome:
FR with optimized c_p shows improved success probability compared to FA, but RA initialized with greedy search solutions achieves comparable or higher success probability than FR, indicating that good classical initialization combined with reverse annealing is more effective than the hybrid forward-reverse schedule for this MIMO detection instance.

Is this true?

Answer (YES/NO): NO